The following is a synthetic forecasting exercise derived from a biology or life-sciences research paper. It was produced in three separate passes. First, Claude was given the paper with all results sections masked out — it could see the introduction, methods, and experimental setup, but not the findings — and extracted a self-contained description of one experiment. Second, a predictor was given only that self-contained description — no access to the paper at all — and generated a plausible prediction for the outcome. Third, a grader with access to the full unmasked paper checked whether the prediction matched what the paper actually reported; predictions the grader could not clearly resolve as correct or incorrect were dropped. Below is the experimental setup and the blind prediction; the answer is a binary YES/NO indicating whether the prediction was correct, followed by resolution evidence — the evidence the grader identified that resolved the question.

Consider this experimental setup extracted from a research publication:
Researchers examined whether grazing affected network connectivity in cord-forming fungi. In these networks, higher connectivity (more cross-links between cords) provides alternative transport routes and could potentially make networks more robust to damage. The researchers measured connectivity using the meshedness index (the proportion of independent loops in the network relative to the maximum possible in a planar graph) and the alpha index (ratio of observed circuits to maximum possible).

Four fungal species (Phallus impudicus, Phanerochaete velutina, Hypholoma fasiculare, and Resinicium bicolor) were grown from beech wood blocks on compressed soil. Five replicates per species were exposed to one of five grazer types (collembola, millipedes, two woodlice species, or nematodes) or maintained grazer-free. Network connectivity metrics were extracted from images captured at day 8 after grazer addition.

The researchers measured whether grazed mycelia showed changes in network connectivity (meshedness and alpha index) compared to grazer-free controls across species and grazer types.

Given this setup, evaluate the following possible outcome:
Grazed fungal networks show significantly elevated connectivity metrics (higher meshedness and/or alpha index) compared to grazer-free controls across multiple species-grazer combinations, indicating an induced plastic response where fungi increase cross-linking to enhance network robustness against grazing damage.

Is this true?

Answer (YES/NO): NO